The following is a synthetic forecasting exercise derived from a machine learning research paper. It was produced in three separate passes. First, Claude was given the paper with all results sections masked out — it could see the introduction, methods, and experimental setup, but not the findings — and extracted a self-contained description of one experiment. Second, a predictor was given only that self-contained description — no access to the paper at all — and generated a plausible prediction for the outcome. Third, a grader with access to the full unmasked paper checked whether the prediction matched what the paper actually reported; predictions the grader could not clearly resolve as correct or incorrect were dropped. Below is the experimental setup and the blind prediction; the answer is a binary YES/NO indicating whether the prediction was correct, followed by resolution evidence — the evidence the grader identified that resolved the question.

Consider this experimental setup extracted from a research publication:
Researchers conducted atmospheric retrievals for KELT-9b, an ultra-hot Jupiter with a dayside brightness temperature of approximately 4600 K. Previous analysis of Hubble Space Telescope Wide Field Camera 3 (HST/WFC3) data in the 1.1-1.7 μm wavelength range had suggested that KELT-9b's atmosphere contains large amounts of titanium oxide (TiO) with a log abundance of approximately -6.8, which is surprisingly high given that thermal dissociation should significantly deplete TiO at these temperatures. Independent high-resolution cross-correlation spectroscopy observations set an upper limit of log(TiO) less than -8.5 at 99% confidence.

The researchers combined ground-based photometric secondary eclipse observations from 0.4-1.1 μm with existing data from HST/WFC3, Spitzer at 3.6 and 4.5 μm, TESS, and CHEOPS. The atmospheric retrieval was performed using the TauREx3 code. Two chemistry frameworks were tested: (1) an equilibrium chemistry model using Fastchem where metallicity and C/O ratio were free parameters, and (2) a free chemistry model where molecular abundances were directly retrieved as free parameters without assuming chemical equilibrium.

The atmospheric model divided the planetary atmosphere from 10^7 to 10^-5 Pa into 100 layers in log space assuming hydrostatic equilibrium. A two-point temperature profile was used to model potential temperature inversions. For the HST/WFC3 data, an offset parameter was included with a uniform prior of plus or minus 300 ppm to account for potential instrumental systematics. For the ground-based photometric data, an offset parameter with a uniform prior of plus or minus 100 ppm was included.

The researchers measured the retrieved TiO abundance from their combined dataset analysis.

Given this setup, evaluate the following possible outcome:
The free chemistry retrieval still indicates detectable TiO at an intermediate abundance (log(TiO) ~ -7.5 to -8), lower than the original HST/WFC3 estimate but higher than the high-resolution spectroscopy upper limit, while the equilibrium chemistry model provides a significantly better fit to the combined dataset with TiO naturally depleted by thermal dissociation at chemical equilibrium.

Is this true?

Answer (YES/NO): YES